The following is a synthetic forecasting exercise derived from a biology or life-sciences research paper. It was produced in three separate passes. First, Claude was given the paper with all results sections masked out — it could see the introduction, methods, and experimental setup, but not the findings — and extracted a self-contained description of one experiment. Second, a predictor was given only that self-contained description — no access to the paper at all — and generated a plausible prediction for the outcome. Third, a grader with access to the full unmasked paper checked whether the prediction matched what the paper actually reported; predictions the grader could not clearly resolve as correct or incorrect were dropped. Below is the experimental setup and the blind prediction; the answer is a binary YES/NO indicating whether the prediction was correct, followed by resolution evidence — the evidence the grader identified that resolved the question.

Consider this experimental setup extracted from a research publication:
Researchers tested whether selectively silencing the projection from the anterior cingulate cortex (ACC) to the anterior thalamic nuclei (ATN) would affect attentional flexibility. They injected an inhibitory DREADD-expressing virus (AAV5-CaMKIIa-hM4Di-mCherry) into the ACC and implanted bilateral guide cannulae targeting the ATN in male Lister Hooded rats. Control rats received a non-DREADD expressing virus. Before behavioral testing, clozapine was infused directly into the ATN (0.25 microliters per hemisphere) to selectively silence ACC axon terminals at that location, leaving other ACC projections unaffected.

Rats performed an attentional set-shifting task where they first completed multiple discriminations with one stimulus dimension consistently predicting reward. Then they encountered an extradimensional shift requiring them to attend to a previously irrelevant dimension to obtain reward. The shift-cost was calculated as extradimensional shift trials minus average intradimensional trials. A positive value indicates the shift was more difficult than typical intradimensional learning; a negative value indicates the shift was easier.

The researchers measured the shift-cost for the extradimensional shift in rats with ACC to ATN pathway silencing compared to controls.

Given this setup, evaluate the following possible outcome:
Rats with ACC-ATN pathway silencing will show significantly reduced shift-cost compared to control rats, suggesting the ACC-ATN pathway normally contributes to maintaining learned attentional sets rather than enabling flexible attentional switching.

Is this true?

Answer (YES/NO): YES